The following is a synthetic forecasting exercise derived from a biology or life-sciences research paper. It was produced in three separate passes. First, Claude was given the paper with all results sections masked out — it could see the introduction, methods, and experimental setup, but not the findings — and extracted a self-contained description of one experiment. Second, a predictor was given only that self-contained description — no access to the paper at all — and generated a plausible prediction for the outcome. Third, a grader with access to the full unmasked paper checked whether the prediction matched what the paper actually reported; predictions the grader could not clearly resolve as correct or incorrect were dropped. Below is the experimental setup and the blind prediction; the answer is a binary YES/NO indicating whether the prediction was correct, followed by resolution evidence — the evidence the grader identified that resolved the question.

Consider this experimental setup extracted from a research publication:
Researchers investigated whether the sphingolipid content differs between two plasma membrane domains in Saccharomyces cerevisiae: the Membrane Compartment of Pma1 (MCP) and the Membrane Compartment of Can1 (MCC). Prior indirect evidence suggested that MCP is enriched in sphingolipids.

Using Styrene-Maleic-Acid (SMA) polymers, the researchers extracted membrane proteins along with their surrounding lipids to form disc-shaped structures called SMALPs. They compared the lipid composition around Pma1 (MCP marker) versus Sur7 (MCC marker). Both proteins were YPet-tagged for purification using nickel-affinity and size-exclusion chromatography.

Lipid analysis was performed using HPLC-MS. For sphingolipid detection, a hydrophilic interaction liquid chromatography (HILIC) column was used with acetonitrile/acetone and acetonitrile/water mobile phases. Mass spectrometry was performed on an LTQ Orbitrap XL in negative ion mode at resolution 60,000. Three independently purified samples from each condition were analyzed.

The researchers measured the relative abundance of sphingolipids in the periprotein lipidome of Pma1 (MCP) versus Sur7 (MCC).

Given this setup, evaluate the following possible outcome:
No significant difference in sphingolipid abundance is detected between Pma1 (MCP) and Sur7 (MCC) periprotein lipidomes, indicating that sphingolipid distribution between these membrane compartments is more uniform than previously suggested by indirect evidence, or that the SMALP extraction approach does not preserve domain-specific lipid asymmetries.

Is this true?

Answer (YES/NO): NO